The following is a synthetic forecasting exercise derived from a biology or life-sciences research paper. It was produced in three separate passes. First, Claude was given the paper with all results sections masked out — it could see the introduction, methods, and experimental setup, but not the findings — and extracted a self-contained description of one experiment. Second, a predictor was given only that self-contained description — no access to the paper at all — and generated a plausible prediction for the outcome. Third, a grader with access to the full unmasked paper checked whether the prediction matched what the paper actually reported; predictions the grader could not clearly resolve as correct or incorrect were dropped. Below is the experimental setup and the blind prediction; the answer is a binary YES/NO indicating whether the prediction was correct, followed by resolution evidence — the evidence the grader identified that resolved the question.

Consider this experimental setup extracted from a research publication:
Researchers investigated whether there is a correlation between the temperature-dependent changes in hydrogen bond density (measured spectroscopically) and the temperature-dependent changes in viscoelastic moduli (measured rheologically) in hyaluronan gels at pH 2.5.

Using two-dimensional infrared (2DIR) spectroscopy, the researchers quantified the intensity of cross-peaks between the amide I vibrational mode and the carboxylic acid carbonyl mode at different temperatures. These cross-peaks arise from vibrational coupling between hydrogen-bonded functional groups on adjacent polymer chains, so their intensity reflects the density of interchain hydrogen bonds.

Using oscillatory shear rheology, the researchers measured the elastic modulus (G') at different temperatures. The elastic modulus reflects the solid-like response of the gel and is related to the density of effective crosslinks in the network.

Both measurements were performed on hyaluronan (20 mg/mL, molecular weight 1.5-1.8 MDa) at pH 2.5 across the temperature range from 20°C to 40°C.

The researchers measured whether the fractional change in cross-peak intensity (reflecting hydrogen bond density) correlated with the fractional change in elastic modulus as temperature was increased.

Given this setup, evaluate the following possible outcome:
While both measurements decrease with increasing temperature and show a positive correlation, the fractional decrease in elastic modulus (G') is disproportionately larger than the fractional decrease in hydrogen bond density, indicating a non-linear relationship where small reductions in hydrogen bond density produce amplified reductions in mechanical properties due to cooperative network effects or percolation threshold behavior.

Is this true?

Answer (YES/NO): NO